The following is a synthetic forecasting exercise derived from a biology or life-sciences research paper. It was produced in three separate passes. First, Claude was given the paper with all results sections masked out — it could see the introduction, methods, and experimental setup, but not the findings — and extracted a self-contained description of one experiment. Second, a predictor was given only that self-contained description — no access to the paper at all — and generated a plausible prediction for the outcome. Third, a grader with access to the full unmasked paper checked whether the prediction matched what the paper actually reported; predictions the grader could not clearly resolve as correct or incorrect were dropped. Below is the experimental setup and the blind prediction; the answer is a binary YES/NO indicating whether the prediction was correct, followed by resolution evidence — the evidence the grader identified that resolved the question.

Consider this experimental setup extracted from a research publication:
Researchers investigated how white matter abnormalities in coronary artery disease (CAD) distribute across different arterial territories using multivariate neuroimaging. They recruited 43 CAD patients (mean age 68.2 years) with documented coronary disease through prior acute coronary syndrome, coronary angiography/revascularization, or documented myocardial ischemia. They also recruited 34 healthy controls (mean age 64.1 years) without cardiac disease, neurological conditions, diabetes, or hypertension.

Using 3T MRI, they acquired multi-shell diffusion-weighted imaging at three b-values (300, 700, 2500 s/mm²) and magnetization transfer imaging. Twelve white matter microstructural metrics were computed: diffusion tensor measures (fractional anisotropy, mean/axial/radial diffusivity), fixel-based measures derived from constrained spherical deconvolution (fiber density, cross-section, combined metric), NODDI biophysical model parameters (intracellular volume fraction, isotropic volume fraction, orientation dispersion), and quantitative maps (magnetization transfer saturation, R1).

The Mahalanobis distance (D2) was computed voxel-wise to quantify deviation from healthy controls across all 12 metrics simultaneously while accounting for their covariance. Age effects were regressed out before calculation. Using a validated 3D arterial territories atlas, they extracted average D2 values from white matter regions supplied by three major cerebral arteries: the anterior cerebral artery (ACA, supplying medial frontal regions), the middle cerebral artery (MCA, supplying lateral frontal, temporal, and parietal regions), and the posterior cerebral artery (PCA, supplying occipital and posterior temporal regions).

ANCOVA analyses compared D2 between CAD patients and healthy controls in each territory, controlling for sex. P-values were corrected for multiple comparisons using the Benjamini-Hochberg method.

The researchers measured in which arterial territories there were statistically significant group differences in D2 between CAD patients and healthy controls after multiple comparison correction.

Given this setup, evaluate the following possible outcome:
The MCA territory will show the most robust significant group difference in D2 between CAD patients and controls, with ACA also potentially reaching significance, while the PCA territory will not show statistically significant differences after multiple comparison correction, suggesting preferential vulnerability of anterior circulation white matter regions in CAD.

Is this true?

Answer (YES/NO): NO